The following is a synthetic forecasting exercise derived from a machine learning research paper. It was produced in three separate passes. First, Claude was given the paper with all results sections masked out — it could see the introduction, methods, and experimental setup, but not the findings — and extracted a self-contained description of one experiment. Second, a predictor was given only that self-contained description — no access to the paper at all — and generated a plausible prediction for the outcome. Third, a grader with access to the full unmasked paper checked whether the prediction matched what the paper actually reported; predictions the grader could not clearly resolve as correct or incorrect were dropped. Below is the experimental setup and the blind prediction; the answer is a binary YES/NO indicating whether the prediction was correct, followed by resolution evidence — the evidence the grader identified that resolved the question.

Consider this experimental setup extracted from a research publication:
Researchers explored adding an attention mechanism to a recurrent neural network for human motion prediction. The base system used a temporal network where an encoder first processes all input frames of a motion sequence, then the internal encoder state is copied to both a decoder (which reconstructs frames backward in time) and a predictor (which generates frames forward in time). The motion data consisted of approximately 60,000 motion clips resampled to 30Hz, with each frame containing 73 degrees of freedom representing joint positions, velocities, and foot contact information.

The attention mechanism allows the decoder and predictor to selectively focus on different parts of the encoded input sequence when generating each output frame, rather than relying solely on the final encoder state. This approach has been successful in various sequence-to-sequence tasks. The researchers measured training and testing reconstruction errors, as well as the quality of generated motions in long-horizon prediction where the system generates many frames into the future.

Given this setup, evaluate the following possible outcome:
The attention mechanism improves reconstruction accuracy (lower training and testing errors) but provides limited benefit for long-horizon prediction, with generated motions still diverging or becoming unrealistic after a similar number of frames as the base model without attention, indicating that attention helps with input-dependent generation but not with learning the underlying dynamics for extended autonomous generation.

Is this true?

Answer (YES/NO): NO